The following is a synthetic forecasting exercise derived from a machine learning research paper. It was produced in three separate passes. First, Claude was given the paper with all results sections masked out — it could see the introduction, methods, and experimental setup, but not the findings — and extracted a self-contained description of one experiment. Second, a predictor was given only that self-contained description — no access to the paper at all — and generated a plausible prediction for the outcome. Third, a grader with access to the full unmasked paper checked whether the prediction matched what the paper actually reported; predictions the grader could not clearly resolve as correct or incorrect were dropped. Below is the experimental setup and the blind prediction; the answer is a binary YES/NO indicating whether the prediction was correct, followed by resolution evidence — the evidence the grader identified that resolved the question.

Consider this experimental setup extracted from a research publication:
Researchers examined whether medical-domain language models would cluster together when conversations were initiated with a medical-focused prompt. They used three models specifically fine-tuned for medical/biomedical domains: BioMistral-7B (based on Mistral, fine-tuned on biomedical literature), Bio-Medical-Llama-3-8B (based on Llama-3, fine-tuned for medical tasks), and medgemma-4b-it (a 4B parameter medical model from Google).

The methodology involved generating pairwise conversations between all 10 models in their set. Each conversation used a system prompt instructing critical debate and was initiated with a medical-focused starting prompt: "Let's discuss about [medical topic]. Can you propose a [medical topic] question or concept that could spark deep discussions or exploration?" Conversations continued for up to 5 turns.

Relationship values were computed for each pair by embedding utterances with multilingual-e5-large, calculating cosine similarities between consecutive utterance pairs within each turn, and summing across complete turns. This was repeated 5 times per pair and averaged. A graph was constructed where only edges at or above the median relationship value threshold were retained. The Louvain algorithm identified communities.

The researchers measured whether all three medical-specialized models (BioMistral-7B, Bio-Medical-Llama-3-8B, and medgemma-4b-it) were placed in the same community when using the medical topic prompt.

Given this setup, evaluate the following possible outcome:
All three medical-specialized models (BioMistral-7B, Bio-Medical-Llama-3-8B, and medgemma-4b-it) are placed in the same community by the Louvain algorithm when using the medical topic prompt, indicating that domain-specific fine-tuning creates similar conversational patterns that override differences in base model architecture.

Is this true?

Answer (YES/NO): NO